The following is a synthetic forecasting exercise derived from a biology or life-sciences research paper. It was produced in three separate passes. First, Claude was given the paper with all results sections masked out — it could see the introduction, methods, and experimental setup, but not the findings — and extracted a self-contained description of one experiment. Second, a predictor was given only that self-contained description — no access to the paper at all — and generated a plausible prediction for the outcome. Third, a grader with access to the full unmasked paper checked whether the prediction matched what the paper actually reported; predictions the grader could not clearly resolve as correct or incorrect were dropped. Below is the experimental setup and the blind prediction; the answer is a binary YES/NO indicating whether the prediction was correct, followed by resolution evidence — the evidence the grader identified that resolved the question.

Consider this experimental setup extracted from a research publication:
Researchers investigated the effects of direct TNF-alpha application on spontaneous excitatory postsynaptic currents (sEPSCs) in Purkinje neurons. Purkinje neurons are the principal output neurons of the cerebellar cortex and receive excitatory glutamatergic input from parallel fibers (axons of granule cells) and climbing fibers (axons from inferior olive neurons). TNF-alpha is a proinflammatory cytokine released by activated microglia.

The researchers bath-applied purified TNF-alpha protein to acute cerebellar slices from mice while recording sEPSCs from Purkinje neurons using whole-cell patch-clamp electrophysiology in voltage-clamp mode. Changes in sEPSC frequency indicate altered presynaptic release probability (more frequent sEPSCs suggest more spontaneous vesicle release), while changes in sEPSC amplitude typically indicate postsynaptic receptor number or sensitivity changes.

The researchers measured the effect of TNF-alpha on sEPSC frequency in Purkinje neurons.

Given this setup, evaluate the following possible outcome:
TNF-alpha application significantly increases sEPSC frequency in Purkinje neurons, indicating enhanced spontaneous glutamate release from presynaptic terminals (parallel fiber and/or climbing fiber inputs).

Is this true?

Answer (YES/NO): YES